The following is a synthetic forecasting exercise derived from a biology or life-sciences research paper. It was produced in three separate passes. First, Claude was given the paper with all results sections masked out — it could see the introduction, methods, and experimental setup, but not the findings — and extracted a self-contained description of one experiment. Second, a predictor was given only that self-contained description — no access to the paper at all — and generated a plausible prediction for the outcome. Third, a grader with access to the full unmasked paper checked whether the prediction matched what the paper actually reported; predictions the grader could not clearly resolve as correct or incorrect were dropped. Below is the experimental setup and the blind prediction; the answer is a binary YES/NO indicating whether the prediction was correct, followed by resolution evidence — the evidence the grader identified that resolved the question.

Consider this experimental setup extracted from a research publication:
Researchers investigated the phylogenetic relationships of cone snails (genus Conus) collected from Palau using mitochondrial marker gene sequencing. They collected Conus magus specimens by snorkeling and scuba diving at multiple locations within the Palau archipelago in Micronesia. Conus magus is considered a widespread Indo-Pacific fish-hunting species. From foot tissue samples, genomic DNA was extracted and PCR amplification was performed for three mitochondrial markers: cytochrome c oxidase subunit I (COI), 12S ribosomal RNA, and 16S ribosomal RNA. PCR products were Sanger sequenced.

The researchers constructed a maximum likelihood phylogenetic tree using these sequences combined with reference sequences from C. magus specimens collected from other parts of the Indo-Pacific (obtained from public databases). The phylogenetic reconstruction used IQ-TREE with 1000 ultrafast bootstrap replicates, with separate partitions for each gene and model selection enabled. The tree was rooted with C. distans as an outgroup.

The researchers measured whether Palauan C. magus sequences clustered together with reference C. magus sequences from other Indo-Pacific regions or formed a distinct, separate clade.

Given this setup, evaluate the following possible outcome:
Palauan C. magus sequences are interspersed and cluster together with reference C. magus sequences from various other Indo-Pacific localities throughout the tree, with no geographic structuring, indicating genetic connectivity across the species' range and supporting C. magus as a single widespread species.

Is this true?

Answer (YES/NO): NO